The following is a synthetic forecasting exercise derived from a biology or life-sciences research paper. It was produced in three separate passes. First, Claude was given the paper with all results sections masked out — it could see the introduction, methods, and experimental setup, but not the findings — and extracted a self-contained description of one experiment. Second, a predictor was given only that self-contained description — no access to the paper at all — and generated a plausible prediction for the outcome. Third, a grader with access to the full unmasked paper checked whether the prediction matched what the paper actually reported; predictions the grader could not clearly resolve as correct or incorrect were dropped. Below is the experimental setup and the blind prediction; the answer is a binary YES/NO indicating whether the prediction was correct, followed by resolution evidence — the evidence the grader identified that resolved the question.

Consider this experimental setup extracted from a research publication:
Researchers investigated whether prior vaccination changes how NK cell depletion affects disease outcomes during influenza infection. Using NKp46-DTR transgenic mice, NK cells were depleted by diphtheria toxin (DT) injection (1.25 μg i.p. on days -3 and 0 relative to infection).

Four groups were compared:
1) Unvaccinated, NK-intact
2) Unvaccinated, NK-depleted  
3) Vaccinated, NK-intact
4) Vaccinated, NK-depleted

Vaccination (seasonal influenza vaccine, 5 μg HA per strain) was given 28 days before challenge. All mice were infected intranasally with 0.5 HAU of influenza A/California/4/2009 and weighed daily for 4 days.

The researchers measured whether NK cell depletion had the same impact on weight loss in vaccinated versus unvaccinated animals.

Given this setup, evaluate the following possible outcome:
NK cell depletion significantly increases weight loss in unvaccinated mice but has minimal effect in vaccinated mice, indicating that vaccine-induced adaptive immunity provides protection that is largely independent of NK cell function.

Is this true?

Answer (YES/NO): NO